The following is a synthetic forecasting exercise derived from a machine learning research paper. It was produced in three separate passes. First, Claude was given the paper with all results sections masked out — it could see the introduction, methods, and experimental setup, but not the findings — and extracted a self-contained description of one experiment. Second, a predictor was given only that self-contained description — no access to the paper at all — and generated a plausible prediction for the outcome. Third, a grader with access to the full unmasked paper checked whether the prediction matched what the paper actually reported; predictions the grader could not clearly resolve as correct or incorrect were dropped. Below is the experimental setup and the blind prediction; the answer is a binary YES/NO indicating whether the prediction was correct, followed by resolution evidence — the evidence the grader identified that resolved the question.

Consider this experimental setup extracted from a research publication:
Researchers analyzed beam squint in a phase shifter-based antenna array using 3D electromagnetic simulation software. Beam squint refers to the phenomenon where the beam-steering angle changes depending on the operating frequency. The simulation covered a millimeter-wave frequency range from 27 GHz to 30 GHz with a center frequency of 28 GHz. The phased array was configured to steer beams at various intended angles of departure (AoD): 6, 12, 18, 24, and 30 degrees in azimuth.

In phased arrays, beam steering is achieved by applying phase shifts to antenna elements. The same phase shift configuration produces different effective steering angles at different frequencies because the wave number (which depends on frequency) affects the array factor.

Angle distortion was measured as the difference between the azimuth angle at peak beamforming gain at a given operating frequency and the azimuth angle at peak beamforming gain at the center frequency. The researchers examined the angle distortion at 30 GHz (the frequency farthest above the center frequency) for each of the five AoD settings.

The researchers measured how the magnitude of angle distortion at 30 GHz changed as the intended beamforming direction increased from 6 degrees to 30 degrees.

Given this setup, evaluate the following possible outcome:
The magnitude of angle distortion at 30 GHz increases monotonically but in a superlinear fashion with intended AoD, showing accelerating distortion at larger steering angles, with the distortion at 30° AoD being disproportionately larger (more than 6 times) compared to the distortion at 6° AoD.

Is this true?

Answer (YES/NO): YES